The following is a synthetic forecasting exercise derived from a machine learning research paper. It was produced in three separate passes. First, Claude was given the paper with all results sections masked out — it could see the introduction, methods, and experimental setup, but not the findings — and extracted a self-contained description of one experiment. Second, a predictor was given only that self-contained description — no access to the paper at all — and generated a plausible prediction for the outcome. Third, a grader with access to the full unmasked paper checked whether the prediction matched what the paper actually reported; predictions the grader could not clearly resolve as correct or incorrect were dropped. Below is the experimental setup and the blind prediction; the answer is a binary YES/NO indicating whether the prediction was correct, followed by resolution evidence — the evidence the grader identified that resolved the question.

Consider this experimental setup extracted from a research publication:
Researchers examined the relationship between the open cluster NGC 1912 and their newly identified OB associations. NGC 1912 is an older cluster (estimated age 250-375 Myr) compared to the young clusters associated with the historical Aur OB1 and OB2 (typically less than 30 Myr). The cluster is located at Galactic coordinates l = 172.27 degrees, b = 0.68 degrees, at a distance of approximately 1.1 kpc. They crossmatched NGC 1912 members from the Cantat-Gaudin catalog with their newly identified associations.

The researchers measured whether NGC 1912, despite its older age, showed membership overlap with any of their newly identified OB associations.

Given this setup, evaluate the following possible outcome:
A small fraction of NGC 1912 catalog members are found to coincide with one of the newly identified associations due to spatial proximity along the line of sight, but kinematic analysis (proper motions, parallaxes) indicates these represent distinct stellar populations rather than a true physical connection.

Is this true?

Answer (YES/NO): NO